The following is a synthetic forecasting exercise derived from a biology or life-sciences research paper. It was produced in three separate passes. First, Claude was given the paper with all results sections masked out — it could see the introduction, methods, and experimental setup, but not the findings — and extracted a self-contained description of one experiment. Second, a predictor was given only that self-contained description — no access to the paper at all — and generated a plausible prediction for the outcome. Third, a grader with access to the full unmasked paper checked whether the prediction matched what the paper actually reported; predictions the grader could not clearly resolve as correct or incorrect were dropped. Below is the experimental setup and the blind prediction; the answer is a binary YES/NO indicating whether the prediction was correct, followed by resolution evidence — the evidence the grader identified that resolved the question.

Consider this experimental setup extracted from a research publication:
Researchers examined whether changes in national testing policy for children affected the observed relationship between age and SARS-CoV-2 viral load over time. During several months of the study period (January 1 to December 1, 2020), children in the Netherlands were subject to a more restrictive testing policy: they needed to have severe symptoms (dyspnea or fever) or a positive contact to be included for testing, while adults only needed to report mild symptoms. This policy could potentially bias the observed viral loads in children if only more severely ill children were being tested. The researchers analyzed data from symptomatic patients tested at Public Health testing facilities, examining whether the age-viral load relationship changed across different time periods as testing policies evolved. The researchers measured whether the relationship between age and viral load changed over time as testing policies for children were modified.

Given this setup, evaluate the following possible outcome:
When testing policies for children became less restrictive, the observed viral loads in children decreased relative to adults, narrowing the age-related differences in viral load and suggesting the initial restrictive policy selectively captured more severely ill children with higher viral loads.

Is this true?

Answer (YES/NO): NO